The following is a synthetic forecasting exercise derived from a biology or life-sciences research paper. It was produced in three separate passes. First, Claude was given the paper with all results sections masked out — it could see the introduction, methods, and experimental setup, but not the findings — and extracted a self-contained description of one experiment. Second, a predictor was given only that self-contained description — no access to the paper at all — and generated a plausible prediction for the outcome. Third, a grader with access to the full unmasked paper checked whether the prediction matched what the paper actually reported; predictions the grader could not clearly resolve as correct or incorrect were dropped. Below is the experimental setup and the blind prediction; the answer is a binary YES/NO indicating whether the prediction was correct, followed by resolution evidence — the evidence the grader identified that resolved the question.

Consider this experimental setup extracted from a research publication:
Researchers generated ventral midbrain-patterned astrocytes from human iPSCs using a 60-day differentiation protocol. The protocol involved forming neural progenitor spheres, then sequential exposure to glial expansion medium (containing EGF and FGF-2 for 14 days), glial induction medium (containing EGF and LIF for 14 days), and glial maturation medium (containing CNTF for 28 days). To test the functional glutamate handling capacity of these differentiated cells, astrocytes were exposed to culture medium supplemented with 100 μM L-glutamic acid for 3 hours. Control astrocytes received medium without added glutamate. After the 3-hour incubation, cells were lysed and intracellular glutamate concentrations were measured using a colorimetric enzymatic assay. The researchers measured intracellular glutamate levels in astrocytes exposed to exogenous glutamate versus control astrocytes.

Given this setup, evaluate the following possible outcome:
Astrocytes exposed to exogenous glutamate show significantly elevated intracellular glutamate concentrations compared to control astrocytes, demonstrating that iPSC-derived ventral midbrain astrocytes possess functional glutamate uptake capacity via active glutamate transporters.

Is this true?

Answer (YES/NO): NO